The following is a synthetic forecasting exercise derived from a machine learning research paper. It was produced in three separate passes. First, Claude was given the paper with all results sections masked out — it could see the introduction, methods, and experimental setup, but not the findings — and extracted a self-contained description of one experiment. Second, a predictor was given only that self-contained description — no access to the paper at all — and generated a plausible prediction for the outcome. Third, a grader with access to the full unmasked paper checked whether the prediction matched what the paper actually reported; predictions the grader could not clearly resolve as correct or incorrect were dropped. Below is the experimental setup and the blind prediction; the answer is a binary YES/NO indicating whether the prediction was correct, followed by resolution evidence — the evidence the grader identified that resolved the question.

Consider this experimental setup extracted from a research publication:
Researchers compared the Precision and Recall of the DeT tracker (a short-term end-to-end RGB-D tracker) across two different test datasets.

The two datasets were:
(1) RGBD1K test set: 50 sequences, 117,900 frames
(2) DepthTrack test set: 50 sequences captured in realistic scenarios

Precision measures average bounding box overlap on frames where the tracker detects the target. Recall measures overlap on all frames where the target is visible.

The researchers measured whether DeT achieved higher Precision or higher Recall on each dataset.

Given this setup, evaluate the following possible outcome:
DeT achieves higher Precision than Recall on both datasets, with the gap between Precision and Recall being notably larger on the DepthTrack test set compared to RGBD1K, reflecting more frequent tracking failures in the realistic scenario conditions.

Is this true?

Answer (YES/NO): YES